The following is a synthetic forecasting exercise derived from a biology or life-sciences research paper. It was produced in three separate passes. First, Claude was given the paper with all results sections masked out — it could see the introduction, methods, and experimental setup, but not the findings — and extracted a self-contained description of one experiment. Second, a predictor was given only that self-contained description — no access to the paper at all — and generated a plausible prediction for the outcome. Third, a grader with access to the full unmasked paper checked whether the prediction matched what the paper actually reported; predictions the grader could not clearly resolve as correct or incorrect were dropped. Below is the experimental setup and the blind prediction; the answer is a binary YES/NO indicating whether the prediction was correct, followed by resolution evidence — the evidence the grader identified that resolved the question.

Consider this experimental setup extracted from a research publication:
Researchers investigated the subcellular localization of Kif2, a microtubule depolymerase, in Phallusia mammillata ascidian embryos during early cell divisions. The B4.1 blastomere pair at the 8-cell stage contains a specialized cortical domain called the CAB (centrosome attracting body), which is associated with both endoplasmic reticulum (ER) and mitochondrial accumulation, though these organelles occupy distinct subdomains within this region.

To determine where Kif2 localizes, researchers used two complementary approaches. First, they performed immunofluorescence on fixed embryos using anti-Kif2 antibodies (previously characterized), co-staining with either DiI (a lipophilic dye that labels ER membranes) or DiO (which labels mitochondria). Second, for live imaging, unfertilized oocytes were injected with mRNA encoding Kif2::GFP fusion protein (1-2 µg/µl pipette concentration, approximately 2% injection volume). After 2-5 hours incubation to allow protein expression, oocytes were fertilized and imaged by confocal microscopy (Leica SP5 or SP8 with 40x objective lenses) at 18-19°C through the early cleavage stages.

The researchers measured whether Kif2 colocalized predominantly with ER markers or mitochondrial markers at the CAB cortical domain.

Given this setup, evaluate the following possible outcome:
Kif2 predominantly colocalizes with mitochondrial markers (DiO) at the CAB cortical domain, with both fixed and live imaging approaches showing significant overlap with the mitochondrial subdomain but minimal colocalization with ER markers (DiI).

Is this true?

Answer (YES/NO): NO